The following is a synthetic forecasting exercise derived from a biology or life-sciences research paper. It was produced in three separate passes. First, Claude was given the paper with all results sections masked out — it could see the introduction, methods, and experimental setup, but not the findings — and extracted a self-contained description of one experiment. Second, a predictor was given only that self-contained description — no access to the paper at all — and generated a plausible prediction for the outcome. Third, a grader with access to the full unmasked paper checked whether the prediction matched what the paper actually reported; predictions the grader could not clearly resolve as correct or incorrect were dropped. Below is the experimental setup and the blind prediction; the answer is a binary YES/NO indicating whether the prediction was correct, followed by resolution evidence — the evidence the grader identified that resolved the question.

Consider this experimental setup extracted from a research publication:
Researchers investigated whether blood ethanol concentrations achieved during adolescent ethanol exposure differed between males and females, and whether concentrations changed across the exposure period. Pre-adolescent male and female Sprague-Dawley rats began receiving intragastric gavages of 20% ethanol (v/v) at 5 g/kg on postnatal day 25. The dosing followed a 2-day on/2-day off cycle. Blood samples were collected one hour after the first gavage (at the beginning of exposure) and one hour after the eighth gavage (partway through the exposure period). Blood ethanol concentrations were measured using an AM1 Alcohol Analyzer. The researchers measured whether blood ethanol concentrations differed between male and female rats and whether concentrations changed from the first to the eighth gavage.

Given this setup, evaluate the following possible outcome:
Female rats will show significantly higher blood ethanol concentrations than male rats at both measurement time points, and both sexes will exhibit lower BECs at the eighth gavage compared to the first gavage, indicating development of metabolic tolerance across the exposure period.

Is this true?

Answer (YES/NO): NO